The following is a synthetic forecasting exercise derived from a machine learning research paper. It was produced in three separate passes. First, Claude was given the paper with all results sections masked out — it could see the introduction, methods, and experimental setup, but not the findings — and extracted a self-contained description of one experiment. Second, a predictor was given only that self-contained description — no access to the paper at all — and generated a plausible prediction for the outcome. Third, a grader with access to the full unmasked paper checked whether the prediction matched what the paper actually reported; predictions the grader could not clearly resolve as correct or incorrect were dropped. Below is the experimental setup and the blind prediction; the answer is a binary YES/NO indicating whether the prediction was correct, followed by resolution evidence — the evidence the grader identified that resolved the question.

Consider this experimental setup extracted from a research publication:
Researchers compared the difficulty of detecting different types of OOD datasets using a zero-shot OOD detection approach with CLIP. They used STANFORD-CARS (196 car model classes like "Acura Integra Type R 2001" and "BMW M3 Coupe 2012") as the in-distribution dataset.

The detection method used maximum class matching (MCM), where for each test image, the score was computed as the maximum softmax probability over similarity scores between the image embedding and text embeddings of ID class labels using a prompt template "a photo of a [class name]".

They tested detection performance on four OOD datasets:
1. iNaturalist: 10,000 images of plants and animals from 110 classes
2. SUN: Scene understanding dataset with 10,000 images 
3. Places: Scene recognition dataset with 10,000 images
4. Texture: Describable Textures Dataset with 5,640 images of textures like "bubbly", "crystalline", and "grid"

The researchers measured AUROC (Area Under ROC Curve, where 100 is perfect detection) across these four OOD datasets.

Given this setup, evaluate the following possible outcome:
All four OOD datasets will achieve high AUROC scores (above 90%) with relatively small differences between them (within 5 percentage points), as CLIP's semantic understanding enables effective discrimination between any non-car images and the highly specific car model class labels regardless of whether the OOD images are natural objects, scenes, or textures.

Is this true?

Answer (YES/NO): YES